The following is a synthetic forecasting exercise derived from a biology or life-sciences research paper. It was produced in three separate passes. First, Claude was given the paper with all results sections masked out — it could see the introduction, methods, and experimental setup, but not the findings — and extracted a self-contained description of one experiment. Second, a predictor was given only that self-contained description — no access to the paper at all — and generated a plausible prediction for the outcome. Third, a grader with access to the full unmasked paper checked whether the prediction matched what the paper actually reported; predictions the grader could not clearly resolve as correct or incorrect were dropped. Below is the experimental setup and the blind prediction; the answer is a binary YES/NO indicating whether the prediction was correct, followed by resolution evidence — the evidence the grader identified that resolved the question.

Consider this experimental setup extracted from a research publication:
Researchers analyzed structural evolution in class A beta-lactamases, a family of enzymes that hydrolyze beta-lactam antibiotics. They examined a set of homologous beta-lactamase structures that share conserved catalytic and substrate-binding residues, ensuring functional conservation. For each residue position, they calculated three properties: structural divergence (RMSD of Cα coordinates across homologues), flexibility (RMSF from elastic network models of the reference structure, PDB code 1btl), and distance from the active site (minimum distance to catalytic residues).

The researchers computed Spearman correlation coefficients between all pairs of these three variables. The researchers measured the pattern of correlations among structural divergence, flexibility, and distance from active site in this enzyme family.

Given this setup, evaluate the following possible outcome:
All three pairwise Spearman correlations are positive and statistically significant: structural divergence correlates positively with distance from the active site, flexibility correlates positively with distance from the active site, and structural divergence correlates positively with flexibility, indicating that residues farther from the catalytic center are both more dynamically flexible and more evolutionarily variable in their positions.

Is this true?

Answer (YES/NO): YES